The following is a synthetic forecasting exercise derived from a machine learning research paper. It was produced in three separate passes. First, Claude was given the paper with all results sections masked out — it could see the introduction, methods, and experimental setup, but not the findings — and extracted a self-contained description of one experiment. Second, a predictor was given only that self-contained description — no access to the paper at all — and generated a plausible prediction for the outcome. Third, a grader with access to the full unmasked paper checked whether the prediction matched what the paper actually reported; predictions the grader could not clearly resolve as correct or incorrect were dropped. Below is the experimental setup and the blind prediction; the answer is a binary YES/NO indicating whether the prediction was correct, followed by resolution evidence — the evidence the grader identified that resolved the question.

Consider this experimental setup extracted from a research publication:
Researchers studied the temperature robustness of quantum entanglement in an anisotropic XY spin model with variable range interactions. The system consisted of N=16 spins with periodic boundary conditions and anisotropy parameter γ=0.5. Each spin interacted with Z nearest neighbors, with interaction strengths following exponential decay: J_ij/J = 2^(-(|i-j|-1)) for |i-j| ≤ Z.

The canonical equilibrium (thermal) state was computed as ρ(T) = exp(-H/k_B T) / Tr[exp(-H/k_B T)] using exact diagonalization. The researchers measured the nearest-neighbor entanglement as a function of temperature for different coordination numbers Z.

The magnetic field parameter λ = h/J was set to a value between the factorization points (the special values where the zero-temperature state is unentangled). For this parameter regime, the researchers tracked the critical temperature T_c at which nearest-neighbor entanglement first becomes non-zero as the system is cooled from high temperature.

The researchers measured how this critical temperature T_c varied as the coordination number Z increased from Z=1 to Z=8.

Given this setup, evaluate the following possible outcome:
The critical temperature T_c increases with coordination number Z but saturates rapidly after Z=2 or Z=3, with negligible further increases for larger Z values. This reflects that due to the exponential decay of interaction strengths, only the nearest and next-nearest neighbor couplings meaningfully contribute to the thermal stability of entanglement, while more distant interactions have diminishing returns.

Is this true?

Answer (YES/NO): NO